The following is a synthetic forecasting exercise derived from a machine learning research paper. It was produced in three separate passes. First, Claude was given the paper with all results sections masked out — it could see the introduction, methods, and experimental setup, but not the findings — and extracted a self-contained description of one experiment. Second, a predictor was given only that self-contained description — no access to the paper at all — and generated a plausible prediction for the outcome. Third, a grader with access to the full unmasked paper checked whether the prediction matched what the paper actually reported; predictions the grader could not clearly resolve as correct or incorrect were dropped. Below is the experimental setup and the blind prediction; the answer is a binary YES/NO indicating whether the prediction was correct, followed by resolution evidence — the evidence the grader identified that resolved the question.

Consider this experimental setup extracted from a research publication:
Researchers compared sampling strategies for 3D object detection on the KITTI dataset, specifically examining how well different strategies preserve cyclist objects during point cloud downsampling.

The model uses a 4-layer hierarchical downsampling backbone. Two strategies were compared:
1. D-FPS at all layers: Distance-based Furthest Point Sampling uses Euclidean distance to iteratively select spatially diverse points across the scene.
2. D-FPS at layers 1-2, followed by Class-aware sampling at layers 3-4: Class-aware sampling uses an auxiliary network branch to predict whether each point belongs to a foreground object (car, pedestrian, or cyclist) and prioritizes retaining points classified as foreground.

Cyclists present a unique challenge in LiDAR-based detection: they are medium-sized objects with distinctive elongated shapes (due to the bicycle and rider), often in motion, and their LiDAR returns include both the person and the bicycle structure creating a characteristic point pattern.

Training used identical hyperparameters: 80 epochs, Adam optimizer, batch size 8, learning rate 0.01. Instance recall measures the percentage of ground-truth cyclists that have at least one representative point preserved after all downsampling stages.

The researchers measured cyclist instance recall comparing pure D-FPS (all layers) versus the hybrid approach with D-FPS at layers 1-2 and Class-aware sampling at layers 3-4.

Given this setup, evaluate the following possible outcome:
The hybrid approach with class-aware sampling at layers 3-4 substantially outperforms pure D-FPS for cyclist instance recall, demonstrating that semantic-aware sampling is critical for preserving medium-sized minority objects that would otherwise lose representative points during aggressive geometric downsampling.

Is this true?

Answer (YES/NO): YES